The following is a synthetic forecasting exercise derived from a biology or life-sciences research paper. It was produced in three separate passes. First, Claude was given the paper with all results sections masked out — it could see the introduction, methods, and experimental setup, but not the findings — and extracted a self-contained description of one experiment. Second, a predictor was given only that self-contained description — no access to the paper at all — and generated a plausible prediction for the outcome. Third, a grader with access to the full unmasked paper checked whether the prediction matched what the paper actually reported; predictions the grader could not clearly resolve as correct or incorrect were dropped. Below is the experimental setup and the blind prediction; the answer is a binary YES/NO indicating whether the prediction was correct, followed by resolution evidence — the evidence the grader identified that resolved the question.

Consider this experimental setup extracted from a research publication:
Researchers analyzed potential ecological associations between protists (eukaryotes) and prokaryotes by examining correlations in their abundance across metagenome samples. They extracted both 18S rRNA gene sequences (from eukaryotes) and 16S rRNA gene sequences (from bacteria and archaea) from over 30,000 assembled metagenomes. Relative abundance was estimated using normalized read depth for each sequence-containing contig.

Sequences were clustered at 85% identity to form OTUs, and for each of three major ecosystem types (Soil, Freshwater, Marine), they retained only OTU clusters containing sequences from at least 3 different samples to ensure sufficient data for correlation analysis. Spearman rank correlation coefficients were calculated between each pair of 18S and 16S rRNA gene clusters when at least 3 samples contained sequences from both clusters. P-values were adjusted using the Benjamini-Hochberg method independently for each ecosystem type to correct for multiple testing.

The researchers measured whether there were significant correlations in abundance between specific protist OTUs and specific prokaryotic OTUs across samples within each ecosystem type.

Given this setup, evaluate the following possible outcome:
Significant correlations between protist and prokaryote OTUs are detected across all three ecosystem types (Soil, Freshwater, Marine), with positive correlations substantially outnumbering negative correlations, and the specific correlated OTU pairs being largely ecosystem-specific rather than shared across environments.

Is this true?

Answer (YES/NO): NO